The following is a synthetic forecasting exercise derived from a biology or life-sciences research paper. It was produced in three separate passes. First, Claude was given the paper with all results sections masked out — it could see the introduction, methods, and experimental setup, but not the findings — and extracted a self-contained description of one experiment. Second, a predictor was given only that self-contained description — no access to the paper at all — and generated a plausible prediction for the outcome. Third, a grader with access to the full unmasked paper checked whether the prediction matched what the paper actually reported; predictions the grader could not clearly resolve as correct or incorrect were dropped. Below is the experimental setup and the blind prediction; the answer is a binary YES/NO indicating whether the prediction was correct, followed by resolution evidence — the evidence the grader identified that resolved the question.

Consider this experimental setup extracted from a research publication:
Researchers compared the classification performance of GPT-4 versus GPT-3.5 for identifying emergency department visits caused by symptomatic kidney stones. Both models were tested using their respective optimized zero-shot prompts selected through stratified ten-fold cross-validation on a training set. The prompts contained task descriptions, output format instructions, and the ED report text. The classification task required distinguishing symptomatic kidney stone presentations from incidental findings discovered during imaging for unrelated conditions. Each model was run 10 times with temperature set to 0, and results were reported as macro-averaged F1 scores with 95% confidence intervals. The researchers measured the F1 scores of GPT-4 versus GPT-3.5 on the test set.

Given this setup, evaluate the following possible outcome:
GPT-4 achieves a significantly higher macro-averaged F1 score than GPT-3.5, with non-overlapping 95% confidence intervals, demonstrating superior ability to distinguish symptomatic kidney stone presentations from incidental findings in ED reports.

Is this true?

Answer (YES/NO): YES